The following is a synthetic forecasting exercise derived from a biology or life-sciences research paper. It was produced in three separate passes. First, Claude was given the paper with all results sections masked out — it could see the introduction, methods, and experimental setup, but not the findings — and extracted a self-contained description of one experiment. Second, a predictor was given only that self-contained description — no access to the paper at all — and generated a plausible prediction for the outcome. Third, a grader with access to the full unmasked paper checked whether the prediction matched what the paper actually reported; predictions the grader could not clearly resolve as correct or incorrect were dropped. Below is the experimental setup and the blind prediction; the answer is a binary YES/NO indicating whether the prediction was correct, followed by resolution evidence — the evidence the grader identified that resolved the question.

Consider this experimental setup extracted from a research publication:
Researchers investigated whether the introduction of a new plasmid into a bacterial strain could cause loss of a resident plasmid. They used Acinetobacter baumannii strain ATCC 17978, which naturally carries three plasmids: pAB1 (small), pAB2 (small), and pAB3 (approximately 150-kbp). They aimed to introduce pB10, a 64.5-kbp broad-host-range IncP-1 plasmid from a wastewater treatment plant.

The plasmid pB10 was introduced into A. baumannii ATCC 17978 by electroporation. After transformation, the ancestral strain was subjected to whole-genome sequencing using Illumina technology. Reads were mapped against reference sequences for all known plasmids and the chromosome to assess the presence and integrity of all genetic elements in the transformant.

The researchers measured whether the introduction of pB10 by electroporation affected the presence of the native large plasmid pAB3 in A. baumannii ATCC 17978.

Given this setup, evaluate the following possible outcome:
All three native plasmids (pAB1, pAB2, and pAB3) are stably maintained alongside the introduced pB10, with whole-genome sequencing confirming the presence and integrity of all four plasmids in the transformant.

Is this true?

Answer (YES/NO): NO